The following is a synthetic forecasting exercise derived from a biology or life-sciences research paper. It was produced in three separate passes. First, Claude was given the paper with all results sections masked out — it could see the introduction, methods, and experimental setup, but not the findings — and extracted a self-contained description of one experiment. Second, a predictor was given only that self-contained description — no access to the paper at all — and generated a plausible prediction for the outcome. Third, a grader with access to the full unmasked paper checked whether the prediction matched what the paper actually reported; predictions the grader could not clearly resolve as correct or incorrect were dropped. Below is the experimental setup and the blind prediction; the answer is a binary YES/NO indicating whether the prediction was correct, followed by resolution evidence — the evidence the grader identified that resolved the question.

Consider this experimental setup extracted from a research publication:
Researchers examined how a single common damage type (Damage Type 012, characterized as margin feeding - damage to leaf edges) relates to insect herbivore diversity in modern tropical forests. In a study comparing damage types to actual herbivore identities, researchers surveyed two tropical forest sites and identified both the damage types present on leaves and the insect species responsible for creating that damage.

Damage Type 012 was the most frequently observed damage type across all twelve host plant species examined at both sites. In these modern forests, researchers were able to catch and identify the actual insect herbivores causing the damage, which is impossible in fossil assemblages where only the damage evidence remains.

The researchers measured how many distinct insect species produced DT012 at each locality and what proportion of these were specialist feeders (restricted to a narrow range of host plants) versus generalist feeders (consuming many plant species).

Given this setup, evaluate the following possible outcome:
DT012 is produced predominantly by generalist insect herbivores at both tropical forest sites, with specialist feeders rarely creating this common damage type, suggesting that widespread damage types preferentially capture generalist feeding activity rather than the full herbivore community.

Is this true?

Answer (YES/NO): NO